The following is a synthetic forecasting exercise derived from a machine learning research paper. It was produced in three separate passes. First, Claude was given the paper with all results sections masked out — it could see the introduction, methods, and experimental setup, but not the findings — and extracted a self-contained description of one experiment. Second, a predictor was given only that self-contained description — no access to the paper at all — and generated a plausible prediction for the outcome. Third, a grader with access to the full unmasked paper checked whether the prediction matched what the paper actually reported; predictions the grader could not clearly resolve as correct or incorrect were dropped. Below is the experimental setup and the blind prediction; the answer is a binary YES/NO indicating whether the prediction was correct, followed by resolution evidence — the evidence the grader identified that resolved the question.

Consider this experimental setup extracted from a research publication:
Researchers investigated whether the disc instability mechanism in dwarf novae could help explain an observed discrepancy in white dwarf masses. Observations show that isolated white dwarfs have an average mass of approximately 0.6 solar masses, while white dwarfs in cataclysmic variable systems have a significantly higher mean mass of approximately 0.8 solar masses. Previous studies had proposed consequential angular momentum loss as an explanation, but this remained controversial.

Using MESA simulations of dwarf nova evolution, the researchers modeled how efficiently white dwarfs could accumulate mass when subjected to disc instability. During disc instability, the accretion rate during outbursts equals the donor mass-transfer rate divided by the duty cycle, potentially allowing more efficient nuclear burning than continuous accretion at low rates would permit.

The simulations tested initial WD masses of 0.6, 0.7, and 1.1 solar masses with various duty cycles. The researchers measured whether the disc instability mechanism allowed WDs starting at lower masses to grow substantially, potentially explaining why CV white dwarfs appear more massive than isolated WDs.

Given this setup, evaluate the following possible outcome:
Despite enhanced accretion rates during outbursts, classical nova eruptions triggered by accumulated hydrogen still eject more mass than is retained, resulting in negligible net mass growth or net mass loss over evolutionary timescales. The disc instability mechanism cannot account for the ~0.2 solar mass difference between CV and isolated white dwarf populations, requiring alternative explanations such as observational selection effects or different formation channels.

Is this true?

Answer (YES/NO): NO